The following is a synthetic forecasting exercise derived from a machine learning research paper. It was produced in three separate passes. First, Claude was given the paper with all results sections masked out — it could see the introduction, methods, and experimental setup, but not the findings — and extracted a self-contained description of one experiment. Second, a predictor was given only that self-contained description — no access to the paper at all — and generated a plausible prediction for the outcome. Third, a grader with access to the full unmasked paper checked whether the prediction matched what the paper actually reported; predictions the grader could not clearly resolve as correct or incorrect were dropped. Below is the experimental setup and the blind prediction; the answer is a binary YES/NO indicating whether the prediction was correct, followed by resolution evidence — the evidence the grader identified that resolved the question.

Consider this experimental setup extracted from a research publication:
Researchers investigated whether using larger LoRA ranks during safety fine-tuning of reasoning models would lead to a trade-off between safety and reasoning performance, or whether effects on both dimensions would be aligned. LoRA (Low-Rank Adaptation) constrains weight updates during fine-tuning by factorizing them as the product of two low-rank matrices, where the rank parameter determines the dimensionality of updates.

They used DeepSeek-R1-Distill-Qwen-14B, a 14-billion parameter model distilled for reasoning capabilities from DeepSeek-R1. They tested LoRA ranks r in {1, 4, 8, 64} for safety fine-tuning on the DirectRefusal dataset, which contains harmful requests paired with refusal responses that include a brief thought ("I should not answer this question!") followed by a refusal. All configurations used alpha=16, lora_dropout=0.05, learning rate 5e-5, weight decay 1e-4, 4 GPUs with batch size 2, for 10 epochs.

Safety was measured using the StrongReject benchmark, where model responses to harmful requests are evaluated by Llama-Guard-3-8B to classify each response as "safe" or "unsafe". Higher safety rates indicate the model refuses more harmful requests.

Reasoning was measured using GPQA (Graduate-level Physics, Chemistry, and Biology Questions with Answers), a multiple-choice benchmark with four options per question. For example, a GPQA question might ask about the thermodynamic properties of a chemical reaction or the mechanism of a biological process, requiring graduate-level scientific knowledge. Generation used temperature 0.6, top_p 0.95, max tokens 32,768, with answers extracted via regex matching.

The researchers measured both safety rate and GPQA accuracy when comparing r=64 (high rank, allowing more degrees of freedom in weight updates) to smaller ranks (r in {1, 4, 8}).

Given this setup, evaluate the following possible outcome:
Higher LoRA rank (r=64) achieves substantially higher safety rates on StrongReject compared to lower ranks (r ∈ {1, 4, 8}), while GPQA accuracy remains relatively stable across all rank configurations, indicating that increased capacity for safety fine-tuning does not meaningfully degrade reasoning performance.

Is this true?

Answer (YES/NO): NO